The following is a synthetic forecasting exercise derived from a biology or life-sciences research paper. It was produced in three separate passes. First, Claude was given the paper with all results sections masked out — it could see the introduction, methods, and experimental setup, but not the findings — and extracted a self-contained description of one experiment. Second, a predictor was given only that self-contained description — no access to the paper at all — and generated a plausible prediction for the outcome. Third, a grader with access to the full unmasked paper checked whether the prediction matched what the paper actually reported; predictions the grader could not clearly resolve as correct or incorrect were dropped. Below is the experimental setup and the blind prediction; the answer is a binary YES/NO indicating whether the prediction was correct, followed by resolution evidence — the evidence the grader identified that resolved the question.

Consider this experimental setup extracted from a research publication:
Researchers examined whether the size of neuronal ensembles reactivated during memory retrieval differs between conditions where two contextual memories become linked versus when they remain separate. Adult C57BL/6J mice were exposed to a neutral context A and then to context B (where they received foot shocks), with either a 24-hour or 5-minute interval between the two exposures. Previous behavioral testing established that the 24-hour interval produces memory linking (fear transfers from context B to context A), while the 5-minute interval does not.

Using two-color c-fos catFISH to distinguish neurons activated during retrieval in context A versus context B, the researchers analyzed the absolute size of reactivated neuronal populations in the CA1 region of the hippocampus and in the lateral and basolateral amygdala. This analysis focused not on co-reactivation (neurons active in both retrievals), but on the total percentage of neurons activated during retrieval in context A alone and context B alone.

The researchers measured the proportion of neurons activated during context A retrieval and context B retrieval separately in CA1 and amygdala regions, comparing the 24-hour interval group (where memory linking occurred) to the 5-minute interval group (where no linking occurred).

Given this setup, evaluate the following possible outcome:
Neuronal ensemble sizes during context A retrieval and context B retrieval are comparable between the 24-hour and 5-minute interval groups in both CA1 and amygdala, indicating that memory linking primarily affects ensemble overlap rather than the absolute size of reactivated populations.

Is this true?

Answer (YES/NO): NO